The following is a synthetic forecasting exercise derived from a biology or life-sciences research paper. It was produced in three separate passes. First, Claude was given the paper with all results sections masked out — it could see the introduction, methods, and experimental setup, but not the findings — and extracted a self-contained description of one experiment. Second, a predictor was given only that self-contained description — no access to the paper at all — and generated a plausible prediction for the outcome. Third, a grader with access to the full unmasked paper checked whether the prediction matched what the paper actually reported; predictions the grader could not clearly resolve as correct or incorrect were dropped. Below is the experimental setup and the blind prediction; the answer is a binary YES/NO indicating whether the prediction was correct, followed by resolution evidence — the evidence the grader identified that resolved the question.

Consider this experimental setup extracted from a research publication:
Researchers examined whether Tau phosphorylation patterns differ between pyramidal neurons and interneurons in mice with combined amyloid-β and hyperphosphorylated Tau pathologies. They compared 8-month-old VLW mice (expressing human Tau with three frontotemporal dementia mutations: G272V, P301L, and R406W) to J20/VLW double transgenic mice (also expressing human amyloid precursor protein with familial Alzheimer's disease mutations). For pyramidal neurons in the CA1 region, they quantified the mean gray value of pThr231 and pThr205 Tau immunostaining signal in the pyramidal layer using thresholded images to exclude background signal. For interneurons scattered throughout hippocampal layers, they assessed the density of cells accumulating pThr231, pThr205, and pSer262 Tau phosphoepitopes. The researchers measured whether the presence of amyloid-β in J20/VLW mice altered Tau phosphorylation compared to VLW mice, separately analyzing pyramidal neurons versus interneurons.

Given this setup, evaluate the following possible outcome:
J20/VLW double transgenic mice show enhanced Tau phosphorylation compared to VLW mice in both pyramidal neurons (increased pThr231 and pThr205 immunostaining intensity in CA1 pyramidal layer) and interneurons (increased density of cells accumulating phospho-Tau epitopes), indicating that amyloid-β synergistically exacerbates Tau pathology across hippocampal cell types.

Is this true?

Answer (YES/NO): NO